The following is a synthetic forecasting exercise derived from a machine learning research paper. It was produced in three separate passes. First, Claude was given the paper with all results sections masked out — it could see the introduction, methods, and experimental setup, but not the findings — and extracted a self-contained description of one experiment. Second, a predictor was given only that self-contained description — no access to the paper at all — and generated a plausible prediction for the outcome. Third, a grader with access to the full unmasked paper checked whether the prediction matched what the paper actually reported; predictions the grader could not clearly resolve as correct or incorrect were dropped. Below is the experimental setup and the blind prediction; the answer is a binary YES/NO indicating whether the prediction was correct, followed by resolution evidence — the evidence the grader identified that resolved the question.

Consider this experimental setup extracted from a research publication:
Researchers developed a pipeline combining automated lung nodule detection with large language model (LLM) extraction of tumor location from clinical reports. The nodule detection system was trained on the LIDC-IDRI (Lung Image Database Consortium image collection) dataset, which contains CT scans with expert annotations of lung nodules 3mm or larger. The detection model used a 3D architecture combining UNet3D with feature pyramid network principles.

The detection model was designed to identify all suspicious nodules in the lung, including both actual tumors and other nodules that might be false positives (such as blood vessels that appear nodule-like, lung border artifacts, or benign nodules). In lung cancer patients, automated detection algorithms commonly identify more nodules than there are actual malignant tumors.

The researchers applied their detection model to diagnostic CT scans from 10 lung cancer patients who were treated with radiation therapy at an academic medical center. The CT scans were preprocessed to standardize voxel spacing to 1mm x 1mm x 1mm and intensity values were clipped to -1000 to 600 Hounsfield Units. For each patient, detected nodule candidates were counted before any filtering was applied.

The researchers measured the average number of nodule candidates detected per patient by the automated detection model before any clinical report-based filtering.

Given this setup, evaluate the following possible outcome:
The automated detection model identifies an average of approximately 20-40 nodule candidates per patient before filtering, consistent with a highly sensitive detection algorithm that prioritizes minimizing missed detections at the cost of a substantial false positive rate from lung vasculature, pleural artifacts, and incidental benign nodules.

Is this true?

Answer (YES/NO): NO